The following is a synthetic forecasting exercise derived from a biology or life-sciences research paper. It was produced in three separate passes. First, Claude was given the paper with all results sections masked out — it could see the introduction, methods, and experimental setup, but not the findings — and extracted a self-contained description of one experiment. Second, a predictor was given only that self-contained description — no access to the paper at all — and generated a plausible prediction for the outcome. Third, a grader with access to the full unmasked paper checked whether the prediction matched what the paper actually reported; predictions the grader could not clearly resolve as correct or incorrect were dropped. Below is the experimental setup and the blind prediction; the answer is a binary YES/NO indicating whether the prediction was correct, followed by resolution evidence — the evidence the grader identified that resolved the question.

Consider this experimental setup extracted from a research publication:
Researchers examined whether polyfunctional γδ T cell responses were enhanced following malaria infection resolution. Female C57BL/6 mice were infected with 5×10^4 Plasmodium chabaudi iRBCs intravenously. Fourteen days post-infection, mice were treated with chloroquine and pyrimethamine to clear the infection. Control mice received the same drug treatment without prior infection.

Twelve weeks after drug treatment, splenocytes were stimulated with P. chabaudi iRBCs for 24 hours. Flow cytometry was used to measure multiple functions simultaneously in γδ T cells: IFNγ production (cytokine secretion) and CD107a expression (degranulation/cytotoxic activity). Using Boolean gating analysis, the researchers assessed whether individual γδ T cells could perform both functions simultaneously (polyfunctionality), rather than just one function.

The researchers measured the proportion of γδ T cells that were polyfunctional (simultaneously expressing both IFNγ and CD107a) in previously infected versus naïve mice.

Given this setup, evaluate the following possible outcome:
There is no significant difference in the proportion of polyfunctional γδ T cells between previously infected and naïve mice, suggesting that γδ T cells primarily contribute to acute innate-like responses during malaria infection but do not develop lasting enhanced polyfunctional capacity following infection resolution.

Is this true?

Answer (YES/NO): NO